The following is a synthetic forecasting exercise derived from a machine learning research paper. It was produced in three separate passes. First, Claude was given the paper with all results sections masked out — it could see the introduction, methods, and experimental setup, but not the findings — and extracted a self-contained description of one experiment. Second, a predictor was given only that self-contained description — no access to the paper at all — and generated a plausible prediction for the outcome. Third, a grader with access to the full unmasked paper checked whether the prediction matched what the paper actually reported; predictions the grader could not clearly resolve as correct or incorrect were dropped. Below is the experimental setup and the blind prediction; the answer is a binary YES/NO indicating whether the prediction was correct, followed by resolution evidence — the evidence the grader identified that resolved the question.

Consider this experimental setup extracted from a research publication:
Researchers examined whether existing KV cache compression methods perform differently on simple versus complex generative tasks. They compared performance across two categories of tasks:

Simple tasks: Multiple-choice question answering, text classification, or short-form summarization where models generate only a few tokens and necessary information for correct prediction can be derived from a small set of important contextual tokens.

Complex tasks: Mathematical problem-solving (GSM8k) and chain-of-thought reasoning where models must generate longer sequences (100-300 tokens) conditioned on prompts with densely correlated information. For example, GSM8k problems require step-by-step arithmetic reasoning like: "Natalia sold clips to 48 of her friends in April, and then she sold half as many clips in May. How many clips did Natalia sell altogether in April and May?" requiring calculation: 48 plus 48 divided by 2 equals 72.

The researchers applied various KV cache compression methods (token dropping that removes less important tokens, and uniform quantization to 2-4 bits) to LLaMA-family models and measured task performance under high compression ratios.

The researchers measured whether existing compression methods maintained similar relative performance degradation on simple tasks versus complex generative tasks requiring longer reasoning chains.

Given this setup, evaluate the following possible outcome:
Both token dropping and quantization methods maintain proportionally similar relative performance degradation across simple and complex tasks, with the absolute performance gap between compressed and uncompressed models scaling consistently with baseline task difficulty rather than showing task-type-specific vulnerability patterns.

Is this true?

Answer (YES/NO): NO